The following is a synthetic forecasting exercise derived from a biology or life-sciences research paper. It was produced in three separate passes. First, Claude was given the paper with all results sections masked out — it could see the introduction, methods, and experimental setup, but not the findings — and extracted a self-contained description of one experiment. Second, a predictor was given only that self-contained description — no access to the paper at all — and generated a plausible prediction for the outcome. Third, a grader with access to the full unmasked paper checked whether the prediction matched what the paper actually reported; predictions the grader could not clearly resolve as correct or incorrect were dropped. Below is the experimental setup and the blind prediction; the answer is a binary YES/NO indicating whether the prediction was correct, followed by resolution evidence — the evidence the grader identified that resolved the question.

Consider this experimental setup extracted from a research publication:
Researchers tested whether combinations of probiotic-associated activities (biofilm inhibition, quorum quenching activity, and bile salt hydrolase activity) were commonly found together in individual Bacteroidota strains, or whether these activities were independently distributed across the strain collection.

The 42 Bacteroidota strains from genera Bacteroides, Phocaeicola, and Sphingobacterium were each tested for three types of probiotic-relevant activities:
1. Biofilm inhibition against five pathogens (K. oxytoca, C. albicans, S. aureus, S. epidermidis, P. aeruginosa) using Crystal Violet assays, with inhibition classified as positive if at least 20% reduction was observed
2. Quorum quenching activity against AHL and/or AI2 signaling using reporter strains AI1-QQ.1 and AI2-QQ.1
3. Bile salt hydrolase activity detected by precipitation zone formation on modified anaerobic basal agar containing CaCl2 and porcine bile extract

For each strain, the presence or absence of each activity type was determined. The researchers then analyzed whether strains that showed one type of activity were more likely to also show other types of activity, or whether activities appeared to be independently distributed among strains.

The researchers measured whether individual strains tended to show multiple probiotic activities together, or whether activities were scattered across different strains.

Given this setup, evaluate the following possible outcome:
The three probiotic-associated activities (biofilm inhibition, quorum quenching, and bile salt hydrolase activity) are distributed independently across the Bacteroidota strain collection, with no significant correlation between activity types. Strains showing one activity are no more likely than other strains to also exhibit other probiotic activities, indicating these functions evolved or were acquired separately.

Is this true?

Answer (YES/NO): NO